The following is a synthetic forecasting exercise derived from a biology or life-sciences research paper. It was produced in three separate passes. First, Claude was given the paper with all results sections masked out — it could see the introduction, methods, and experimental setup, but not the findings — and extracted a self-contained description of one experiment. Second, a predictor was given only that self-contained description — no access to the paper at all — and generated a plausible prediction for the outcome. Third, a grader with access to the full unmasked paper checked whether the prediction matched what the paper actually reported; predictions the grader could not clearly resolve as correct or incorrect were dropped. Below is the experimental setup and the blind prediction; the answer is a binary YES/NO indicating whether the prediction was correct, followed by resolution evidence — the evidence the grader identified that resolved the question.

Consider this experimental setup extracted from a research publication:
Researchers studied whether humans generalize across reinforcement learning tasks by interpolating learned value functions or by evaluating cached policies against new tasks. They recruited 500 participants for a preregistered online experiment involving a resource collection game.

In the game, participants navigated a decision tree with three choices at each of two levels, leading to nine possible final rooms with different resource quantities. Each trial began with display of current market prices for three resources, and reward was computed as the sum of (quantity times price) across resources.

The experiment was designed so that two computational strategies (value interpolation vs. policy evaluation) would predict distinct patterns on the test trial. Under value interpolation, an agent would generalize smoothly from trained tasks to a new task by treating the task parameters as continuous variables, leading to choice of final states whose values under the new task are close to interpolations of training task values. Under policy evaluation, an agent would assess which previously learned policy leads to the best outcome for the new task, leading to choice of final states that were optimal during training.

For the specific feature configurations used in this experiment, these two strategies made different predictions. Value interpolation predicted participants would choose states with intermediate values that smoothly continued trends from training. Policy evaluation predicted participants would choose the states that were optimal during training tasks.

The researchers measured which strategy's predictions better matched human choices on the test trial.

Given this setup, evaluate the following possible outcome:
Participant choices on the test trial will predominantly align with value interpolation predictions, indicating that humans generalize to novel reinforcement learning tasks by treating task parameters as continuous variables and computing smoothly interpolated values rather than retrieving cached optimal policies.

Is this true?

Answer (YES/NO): NO